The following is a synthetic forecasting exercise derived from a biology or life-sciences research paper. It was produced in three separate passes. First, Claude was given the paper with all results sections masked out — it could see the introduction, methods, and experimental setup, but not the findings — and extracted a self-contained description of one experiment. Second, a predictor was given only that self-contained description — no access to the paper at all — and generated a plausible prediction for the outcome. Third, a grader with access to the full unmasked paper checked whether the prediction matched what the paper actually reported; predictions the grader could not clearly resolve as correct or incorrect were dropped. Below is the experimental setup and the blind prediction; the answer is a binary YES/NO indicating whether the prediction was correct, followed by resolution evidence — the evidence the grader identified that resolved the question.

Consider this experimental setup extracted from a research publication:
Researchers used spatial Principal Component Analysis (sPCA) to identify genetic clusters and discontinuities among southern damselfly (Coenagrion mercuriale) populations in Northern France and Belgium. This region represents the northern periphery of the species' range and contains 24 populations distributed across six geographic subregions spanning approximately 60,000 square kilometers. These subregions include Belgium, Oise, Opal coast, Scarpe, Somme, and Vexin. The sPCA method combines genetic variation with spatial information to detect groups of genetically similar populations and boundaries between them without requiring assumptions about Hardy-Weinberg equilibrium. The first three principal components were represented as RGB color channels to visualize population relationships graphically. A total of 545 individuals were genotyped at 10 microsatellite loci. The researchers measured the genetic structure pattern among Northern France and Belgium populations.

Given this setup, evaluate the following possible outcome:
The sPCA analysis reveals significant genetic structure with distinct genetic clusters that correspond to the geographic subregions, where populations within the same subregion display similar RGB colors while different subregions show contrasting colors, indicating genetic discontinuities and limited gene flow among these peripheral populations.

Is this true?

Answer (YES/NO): YES